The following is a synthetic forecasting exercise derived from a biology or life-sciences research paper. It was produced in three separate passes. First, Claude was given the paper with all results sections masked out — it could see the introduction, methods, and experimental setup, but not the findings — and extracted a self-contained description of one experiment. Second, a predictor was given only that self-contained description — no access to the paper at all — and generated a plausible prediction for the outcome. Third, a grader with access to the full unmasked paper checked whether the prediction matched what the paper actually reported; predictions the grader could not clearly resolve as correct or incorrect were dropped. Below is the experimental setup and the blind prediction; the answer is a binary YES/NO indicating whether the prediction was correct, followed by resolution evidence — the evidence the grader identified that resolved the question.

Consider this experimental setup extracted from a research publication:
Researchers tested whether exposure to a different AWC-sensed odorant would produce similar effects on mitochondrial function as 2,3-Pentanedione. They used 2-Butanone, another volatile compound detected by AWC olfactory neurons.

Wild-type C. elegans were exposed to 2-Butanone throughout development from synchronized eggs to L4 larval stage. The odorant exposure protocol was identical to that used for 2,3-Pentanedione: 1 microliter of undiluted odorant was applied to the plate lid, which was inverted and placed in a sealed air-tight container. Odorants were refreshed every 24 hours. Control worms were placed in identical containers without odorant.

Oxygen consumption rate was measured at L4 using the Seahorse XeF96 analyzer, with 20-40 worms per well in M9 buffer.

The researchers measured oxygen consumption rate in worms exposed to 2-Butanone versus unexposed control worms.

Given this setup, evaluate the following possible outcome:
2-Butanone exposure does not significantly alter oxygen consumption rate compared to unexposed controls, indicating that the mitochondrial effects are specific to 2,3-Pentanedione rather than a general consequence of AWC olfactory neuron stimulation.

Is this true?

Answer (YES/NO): YES